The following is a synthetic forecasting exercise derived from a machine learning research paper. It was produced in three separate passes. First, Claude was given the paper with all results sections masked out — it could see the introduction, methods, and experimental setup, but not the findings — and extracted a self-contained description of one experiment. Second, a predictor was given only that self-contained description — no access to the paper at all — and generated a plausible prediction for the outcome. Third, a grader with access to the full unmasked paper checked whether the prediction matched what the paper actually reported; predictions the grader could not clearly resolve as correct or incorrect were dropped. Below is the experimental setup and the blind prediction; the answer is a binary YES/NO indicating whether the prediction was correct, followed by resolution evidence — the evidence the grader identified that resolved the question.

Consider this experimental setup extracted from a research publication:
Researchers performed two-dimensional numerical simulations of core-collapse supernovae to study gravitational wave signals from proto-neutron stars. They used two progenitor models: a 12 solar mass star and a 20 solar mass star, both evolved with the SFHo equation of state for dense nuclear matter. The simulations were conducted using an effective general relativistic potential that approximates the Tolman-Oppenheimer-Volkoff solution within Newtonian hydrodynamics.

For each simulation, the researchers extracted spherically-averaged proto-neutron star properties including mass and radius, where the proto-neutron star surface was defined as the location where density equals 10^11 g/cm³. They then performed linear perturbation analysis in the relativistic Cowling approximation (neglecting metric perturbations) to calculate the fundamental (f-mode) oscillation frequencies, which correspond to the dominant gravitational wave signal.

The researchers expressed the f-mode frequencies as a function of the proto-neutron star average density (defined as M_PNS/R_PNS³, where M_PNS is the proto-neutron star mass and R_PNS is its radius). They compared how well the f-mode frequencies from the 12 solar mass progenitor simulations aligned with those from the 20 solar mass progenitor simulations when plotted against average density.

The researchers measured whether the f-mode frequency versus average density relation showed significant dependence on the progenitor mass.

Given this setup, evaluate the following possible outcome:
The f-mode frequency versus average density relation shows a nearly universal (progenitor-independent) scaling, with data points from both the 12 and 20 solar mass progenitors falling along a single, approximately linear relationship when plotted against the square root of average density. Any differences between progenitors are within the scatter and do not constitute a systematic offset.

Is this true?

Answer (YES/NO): YES